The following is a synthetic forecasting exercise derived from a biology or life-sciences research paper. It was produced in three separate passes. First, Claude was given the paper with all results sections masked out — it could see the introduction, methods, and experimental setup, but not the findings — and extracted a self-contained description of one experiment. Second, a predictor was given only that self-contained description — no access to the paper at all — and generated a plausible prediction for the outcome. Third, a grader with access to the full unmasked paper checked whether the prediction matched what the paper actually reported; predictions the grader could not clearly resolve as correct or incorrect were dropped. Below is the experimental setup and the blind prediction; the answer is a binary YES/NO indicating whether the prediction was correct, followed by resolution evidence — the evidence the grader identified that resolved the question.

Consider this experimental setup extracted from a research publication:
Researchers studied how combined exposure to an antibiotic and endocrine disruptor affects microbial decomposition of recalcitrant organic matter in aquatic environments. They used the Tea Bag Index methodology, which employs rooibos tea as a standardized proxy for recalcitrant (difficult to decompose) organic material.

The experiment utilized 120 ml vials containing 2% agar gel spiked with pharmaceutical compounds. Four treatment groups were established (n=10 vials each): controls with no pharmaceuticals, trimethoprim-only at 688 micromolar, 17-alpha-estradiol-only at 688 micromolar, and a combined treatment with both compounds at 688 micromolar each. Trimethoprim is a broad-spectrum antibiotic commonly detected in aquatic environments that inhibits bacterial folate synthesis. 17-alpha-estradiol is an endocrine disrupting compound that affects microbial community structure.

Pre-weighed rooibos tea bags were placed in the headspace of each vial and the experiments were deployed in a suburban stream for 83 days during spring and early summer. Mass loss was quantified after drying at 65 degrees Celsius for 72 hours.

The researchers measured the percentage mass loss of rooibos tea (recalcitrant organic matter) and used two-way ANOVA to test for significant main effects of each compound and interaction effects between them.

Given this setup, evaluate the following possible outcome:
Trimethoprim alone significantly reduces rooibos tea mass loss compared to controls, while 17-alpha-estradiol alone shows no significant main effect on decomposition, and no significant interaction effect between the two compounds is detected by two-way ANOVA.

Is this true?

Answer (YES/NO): NO